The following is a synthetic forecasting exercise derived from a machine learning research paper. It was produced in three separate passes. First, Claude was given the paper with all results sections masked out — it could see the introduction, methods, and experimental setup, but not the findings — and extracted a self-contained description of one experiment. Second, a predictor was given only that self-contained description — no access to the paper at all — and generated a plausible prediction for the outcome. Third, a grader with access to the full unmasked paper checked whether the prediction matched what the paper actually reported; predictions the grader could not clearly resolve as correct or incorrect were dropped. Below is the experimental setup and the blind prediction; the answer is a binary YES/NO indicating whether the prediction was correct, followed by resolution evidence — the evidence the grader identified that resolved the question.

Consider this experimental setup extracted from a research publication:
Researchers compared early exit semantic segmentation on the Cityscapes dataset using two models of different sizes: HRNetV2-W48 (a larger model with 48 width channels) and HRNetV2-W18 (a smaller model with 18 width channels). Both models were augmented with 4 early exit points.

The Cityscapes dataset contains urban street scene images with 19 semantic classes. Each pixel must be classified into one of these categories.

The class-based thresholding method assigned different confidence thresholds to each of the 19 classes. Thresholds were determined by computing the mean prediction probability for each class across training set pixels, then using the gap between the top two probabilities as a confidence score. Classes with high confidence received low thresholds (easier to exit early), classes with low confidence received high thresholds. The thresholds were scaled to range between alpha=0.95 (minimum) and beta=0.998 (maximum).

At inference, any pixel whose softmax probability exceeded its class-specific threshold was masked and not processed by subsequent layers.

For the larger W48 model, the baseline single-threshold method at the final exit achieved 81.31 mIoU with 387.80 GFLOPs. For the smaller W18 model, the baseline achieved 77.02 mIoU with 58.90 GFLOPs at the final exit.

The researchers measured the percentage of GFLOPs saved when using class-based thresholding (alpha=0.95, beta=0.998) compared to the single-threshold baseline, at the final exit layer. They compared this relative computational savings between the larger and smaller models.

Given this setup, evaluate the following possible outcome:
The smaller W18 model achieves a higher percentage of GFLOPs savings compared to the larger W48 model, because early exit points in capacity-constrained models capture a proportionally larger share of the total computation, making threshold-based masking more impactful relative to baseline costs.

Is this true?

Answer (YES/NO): NO